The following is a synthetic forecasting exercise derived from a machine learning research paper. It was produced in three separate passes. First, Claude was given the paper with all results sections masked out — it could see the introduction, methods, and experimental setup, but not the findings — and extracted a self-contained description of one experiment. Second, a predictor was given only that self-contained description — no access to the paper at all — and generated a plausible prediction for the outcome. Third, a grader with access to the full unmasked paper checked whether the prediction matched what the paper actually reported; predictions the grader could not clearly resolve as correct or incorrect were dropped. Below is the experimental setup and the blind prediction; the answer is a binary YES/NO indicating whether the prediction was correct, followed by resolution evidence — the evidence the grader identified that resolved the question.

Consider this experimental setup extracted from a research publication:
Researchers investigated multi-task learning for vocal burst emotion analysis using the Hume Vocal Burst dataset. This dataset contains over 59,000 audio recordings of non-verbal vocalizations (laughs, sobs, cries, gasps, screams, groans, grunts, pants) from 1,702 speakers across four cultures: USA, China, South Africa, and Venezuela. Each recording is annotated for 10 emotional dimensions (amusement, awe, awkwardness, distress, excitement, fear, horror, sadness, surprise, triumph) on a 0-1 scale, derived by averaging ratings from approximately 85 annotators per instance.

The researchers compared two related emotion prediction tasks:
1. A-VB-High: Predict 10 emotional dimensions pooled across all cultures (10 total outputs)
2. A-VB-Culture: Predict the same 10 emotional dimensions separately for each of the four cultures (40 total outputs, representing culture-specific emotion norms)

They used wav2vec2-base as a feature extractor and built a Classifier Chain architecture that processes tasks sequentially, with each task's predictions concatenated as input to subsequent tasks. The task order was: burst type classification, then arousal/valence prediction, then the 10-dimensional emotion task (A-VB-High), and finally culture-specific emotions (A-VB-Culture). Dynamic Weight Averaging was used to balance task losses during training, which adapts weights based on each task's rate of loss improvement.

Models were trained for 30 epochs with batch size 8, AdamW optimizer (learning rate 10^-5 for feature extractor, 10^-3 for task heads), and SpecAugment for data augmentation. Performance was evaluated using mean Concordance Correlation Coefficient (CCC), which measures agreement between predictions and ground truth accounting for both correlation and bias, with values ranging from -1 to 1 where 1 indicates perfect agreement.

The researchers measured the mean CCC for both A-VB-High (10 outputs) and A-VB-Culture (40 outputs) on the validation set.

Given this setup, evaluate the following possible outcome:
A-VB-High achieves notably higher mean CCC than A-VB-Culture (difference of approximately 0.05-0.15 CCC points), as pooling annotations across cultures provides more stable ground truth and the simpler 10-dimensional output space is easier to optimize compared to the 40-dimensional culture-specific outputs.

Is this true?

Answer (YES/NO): YES